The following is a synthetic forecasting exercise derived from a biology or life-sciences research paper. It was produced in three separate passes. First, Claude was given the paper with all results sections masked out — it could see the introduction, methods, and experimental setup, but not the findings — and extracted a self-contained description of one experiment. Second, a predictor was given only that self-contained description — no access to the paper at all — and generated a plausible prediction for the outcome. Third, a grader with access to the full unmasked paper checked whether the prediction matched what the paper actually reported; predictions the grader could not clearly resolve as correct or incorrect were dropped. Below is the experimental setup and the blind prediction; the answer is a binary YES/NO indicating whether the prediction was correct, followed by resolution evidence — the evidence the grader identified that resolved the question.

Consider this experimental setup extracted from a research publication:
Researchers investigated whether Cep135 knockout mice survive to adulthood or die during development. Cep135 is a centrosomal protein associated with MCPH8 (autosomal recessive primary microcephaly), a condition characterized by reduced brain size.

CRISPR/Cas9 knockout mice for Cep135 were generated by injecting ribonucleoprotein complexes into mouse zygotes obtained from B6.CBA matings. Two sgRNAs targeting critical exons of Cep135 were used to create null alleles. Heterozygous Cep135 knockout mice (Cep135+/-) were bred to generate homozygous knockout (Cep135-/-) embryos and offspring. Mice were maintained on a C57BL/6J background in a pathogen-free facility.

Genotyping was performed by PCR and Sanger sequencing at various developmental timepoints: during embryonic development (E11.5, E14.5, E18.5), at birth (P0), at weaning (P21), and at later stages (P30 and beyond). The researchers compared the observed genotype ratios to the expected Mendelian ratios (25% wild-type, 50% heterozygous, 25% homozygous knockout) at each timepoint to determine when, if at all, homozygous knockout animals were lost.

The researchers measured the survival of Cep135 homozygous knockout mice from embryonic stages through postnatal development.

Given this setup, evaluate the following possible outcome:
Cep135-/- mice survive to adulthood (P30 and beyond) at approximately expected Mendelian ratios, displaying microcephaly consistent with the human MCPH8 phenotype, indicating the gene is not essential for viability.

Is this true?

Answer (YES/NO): NO